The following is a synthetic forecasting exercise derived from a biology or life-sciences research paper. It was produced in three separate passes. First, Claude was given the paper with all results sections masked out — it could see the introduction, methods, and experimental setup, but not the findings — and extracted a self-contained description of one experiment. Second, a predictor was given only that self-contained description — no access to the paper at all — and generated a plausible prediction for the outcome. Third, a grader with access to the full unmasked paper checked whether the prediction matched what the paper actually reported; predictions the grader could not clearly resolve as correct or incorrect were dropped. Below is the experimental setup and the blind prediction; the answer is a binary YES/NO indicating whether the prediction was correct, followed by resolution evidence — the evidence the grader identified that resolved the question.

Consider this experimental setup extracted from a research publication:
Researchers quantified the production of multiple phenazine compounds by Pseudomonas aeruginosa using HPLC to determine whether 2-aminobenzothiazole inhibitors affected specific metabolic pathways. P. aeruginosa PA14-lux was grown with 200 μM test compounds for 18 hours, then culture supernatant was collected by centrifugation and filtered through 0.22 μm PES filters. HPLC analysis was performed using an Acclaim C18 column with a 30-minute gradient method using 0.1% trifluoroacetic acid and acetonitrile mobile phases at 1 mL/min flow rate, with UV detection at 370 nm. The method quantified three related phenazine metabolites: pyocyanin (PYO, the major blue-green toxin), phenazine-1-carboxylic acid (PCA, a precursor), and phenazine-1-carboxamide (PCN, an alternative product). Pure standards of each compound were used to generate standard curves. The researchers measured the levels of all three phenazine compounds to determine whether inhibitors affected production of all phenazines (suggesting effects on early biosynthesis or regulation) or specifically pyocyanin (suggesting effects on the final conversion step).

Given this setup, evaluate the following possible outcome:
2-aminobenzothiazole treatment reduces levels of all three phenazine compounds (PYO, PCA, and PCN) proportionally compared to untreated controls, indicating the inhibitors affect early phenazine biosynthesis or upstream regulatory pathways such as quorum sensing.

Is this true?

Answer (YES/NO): NO